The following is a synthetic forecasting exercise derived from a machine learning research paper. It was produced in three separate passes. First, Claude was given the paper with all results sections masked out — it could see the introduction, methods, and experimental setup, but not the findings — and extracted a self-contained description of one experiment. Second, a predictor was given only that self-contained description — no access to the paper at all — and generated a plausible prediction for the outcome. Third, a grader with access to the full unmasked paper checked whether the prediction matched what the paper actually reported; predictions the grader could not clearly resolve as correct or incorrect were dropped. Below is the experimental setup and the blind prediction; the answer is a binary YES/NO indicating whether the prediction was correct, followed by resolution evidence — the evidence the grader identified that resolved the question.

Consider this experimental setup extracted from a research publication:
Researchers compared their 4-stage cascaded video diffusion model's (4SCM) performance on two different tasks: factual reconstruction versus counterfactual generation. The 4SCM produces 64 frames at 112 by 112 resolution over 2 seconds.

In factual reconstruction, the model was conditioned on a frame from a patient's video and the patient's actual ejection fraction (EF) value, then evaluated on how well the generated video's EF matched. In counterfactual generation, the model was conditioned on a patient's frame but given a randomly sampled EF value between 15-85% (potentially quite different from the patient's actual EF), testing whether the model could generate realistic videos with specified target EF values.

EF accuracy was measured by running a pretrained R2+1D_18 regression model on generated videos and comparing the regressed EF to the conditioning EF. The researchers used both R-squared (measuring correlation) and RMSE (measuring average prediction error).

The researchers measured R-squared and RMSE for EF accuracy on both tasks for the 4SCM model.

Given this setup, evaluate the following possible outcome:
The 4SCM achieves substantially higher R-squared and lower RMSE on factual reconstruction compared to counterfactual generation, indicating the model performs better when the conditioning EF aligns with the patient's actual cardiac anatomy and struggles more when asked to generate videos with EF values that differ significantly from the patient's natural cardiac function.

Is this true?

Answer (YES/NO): NO